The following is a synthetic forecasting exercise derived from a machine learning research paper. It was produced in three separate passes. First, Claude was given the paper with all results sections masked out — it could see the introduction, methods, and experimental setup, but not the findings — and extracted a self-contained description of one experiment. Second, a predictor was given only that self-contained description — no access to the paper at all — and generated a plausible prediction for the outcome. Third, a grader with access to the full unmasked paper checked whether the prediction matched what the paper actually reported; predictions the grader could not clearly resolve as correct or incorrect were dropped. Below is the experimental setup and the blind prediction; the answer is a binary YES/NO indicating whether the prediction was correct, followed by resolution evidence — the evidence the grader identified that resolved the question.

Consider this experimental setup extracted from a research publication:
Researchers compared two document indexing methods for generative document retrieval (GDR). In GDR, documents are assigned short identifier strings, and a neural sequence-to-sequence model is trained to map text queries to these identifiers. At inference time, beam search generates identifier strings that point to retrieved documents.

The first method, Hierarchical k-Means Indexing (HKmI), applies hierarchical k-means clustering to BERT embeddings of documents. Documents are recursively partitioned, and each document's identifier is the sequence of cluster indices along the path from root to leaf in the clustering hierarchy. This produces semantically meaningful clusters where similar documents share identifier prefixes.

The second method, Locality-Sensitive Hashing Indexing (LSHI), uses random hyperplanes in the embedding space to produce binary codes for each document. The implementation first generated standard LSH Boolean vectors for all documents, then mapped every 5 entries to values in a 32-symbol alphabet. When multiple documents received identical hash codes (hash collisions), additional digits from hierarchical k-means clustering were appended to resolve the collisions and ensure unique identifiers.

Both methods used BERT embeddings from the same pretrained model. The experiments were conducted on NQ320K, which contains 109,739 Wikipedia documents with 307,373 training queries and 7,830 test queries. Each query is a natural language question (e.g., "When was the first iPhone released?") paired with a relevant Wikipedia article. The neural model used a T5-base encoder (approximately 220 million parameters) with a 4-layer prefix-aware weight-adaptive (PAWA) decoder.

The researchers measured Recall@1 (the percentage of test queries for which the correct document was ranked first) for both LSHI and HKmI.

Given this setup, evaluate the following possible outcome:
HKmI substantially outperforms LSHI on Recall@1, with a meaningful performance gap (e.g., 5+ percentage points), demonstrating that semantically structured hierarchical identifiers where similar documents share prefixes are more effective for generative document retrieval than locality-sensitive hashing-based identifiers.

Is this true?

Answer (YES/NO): NO